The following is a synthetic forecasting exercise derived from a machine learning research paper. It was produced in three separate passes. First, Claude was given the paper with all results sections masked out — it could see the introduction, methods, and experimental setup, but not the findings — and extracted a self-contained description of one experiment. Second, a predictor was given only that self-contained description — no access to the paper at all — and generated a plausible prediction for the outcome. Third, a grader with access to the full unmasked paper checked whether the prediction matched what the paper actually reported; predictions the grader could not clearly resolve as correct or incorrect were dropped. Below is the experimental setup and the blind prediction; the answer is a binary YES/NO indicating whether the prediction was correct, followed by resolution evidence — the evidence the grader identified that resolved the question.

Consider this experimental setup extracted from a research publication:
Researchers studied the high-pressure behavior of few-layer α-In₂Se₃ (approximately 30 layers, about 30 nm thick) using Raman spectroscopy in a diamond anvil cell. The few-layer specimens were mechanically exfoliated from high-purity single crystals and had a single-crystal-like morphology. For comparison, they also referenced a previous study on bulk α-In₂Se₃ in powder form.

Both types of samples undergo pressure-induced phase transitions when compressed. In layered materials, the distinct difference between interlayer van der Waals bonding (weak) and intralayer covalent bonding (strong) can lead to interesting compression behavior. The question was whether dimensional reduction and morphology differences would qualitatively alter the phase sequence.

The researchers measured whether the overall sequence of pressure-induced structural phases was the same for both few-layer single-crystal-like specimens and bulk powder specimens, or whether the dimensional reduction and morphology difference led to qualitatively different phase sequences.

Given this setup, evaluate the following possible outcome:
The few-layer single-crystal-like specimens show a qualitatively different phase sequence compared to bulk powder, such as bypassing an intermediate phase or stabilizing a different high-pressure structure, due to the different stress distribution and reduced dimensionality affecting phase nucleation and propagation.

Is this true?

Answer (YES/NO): NO